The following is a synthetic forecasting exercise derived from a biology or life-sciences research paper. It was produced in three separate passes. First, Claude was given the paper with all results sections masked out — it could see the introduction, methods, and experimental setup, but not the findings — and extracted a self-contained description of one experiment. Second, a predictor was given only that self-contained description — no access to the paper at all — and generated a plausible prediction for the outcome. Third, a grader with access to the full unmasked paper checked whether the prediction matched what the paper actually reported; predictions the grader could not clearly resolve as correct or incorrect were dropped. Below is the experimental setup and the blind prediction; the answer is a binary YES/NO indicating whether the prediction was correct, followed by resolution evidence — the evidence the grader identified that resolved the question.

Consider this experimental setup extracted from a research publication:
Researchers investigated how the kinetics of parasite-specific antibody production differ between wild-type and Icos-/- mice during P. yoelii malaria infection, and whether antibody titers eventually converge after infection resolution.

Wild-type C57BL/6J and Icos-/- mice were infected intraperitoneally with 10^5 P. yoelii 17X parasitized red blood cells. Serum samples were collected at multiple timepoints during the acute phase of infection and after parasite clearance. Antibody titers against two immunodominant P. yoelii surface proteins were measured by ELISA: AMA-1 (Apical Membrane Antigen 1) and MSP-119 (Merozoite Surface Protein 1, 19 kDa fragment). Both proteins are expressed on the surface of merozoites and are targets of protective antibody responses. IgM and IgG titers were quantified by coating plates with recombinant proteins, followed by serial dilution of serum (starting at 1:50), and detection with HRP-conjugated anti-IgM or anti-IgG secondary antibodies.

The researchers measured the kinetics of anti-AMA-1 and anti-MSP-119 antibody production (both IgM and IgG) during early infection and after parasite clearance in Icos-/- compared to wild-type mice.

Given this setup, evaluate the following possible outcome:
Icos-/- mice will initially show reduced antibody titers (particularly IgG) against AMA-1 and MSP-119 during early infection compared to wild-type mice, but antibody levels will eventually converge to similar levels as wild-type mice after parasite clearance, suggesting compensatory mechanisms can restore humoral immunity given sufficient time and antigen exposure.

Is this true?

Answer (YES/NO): YES